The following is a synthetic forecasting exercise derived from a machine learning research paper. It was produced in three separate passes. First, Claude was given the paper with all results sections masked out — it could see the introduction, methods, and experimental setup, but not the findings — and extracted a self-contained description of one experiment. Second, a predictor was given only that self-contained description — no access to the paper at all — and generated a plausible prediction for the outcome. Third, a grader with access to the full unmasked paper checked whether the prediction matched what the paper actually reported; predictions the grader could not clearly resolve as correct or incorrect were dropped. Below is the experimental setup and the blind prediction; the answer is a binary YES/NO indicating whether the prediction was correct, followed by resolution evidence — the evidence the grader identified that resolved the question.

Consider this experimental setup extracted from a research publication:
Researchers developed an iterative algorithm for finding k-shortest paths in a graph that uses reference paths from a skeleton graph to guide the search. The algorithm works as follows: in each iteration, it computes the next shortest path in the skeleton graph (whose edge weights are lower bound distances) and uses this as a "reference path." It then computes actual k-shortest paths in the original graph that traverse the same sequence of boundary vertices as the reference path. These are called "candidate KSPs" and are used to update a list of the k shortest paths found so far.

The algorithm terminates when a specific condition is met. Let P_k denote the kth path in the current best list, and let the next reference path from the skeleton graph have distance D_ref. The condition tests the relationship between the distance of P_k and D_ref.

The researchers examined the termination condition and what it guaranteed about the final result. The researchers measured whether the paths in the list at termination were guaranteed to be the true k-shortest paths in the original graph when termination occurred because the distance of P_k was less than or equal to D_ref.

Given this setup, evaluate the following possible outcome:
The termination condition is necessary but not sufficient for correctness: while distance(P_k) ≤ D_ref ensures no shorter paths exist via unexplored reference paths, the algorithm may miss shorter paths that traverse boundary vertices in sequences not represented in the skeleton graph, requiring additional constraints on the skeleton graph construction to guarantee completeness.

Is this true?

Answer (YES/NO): NO